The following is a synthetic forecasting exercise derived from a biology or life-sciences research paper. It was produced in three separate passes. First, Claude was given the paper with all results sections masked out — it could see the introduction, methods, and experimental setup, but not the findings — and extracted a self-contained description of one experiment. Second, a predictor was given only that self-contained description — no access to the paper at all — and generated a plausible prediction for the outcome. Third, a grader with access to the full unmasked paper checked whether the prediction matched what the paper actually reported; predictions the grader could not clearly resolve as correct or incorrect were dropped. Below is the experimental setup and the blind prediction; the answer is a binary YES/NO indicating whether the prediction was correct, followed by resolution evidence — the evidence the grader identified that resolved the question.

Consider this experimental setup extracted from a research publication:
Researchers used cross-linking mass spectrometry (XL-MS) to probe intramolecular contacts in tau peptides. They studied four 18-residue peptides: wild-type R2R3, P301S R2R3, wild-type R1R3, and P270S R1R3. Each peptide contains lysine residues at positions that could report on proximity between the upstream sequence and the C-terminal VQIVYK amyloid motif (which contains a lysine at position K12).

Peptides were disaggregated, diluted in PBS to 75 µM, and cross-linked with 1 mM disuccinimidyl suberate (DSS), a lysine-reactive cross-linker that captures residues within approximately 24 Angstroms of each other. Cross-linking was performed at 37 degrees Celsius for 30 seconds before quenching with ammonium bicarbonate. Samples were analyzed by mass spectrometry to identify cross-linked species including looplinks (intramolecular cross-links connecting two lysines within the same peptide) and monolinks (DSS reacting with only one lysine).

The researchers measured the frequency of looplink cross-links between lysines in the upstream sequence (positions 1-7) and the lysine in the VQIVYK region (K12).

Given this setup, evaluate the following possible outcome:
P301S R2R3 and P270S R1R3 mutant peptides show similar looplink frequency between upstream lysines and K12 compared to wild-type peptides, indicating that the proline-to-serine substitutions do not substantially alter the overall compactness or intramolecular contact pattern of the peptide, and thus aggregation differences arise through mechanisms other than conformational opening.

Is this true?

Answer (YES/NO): NO